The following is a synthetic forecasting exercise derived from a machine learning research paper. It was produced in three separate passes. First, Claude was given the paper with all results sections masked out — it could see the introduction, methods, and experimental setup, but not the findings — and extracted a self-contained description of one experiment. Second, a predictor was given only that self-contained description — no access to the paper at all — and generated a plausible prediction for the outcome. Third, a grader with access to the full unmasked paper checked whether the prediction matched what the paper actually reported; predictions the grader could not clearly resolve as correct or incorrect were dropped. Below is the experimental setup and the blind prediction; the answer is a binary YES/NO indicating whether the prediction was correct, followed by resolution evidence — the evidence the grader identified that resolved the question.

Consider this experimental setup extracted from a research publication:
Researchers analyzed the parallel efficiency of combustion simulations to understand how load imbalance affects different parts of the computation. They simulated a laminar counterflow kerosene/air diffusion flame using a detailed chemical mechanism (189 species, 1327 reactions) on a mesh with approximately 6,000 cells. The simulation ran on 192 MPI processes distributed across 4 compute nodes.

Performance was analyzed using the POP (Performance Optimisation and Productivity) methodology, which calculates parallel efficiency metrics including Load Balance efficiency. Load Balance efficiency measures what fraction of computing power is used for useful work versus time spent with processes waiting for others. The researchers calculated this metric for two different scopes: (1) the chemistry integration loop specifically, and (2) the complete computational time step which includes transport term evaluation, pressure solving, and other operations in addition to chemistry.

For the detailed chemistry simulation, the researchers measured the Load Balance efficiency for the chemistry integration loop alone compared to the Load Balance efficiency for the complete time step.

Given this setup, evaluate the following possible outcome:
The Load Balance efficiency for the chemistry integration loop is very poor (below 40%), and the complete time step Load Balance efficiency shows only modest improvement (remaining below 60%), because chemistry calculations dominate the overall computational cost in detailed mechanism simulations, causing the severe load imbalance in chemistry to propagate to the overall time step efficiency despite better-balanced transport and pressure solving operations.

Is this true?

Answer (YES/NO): YES